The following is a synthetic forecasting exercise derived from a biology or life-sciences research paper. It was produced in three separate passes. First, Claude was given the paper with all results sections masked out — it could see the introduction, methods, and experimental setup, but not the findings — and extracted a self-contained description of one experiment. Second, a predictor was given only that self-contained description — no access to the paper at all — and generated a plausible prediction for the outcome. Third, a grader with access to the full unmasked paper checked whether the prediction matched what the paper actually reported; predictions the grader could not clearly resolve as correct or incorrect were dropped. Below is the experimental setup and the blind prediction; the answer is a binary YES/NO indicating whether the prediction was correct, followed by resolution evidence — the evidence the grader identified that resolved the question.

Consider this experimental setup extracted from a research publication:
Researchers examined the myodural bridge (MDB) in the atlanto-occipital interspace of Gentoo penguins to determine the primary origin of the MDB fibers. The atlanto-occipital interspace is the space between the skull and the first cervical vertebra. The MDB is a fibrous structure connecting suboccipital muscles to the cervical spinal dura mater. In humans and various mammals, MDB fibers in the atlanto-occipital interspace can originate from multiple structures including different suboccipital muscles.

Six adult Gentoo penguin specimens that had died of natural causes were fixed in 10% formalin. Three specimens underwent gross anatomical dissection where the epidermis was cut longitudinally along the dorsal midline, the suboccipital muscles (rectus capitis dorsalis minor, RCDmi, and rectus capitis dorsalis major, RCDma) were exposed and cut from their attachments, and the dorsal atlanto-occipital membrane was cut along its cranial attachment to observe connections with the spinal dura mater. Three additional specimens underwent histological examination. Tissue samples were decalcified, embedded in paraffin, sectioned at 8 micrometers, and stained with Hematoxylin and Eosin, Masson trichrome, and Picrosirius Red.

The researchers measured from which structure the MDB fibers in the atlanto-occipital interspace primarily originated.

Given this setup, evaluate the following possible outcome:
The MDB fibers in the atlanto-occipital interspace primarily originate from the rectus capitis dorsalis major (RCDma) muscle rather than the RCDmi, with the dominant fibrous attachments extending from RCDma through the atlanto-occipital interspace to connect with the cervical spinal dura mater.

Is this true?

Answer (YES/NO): NO